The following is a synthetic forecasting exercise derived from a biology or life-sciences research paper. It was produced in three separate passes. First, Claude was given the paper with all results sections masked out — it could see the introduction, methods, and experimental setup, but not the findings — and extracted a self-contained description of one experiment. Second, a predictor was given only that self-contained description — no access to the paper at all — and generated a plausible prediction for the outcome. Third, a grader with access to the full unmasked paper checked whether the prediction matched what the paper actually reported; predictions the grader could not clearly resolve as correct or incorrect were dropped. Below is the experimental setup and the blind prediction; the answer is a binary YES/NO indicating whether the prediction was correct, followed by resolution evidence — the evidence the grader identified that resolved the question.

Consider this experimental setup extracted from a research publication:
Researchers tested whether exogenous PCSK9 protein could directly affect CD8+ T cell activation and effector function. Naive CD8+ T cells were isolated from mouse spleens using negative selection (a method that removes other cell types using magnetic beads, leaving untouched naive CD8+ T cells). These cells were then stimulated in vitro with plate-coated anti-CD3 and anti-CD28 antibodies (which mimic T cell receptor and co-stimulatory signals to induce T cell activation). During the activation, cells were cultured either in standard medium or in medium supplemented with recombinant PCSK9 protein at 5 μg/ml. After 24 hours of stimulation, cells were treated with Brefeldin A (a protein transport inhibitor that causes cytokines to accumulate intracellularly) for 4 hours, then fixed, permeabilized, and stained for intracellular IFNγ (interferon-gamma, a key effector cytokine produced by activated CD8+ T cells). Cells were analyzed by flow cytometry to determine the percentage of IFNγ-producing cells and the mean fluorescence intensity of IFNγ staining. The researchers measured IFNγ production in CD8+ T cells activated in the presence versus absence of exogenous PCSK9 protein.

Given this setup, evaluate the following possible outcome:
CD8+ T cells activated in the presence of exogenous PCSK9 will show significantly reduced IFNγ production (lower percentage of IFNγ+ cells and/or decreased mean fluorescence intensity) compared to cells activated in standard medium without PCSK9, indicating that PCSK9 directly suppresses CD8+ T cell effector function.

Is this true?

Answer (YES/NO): YES